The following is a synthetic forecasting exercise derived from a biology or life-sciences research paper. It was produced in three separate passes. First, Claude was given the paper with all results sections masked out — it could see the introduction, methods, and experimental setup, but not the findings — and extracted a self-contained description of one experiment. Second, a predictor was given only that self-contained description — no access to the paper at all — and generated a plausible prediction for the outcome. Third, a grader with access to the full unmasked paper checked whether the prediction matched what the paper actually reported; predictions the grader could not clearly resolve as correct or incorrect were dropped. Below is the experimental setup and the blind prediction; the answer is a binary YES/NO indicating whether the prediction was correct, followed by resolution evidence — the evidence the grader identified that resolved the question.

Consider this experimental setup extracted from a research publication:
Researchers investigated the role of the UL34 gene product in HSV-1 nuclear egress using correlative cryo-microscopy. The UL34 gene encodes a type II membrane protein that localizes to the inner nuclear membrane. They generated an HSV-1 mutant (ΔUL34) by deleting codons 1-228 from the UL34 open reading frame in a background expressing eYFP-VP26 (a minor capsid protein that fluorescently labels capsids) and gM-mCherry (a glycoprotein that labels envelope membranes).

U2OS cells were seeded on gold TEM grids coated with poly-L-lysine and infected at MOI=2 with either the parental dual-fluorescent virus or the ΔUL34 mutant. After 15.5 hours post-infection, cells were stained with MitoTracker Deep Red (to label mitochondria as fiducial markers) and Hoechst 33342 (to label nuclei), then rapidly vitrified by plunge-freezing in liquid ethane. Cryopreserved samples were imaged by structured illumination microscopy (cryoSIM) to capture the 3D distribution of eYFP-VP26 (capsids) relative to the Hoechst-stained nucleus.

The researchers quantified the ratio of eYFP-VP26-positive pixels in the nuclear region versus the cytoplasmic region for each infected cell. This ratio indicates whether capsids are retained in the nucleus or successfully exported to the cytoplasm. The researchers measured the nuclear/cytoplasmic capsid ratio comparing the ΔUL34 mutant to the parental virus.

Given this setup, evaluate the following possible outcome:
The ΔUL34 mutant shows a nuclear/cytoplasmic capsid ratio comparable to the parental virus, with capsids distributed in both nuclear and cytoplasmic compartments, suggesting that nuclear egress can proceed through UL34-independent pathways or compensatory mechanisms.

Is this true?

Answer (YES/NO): NO